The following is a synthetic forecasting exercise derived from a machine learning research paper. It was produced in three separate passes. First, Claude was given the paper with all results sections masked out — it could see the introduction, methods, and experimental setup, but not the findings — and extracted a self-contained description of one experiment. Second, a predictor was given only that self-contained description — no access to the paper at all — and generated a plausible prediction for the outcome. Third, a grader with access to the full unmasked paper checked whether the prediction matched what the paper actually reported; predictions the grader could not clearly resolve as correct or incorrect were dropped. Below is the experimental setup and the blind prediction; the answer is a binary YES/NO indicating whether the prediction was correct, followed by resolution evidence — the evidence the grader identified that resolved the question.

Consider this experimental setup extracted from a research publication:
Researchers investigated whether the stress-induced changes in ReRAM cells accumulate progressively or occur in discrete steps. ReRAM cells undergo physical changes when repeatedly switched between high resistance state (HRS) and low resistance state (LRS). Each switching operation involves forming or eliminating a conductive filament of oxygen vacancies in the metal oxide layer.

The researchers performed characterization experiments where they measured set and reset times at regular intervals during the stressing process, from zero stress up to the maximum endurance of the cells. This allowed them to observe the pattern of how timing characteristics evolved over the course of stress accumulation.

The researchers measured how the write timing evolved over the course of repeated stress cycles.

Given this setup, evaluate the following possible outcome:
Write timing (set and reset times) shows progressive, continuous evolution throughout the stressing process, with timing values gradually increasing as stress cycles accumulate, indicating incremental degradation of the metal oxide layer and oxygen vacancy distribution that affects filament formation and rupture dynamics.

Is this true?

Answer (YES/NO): YES